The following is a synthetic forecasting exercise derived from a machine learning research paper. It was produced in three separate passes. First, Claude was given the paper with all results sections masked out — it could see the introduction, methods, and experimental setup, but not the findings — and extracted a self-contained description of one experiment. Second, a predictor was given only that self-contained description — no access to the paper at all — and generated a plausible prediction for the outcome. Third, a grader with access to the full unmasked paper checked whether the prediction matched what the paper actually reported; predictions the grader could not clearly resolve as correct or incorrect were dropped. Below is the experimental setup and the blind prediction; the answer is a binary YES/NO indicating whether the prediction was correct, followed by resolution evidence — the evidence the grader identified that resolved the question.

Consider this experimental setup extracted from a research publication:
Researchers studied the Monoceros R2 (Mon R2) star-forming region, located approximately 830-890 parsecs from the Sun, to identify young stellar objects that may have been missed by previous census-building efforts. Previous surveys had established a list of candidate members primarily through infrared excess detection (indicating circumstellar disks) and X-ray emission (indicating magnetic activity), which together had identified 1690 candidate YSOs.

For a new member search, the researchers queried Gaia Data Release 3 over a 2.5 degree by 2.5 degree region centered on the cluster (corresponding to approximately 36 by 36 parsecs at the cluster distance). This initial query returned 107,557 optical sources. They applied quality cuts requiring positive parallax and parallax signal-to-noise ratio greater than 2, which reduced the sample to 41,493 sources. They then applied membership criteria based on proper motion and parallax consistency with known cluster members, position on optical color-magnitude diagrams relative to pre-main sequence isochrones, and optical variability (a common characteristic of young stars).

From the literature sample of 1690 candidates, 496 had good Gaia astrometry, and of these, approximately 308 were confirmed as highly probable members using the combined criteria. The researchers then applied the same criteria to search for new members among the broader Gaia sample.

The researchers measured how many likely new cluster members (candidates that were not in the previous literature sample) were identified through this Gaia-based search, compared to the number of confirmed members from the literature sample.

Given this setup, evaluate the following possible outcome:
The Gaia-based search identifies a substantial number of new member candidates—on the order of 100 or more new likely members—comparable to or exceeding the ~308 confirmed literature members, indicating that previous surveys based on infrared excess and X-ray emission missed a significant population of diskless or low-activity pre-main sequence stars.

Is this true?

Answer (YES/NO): YES